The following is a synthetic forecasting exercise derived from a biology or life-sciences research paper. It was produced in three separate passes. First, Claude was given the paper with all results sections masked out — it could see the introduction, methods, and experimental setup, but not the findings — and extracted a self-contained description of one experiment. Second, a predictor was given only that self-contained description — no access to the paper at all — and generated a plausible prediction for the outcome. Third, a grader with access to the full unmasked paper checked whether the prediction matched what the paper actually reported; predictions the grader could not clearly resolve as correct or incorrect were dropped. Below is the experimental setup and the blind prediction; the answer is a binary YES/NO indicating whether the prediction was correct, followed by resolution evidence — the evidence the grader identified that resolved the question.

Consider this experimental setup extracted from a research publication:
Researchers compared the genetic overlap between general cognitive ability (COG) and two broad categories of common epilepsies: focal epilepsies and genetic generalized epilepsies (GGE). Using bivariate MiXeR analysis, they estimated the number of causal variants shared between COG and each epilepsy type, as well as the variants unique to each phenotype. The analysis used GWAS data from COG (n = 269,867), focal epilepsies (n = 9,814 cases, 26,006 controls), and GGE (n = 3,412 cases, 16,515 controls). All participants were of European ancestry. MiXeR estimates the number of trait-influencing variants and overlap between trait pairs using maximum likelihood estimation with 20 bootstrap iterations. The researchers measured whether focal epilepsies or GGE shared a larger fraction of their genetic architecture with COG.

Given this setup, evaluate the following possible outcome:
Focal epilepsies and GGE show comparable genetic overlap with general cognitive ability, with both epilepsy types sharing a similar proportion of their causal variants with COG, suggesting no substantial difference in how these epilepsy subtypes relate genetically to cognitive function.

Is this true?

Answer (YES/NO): NO